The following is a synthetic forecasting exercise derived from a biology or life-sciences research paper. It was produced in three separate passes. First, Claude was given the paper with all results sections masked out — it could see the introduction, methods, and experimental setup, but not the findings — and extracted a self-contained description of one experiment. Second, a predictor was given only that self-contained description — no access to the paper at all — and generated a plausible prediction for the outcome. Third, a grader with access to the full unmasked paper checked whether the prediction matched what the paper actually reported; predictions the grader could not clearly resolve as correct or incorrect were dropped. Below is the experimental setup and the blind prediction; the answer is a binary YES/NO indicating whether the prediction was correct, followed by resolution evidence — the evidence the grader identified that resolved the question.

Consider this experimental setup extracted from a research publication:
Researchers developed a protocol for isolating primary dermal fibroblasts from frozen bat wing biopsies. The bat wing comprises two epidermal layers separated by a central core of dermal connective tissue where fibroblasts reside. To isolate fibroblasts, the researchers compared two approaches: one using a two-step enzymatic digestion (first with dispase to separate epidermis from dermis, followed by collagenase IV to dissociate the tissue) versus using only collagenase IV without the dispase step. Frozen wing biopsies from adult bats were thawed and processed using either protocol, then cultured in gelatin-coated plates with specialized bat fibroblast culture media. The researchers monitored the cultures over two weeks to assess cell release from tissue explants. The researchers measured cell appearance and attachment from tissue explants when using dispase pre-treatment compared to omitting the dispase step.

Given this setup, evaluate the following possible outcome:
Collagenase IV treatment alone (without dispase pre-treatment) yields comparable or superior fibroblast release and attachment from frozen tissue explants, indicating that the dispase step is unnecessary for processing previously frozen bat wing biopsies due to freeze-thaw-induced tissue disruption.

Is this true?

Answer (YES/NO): NO